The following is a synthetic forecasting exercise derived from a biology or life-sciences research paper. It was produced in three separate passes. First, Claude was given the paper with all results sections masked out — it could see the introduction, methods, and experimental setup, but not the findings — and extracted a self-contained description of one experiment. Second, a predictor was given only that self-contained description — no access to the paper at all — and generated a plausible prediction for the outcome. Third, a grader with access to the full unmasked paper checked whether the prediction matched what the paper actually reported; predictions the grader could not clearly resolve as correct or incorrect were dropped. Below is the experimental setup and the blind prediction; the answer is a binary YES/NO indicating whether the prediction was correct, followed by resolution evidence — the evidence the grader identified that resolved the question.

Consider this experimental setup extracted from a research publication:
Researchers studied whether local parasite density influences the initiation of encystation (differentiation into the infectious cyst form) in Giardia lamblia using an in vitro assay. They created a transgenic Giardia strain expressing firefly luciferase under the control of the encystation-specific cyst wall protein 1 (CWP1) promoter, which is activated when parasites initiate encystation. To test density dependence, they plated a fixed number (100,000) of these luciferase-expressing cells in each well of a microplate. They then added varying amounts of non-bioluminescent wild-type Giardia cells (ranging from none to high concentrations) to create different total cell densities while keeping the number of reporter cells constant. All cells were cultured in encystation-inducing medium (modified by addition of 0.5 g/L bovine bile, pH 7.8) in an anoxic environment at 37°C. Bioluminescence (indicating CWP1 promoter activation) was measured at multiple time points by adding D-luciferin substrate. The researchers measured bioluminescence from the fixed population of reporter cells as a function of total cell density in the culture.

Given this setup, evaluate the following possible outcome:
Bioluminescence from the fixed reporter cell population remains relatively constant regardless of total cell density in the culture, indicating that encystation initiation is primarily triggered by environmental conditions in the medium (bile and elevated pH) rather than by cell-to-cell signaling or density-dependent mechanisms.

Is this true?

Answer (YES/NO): NO